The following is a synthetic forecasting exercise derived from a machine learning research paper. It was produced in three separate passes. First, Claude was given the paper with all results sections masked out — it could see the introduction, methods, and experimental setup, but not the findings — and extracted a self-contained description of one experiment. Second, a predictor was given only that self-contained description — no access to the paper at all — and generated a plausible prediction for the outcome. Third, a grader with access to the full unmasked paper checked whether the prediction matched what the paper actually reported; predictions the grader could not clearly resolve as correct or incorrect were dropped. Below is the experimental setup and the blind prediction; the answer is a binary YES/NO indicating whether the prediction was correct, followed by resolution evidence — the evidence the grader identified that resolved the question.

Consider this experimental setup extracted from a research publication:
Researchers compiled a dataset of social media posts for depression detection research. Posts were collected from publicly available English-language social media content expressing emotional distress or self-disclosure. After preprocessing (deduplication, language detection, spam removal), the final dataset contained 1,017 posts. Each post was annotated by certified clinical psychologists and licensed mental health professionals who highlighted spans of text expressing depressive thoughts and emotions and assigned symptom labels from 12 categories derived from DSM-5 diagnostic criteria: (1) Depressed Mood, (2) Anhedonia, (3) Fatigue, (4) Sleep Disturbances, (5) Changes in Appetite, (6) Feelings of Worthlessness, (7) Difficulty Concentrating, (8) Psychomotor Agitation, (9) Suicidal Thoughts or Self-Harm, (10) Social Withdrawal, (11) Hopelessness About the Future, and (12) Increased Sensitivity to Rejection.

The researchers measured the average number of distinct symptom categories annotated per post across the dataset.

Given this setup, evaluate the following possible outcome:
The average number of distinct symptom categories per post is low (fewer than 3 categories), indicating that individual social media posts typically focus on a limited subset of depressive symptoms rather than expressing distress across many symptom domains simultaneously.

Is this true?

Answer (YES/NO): YES